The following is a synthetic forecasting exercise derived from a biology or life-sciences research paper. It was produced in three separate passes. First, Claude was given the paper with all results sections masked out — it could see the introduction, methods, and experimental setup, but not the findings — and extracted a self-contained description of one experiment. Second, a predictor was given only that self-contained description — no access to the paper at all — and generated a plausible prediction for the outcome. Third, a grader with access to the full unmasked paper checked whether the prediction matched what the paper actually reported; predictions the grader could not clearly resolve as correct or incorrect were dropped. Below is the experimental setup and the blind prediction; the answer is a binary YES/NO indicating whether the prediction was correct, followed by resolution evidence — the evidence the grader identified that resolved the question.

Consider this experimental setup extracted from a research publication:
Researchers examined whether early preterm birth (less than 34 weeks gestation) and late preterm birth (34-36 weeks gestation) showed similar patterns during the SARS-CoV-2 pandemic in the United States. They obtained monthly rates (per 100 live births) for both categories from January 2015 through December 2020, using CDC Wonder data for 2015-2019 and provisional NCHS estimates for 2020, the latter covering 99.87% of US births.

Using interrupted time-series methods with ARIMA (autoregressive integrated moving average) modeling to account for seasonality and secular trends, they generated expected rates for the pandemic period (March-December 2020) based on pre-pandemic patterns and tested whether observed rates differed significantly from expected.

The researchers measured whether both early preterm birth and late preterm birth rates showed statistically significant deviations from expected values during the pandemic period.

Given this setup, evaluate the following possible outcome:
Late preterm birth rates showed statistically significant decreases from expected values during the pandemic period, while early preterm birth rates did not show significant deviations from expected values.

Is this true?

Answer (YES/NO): NO